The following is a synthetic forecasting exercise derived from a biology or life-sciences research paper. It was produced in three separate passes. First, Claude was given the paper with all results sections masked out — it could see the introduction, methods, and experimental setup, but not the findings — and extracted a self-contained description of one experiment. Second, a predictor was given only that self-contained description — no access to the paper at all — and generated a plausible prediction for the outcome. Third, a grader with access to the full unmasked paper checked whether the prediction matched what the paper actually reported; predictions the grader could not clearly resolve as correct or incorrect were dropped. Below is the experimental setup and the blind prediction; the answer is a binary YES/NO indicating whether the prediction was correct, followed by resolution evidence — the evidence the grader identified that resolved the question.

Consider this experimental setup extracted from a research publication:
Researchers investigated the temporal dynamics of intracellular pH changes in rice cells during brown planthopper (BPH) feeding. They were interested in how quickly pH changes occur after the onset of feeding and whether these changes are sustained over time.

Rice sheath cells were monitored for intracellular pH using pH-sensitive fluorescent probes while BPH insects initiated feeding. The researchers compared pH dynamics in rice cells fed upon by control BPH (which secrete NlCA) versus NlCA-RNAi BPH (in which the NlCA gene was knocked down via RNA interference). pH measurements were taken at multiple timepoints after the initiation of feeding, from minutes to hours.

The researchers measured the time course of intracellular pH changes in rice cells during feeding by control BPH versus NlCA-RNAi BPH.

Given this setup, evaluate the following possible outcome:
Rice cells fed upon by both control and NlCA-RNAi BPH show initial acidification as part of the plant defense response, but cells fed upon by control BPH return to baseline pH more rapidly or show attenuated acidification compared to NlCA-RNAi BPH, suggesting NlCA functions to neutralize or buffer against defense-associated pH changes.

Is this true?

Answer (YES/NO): NO